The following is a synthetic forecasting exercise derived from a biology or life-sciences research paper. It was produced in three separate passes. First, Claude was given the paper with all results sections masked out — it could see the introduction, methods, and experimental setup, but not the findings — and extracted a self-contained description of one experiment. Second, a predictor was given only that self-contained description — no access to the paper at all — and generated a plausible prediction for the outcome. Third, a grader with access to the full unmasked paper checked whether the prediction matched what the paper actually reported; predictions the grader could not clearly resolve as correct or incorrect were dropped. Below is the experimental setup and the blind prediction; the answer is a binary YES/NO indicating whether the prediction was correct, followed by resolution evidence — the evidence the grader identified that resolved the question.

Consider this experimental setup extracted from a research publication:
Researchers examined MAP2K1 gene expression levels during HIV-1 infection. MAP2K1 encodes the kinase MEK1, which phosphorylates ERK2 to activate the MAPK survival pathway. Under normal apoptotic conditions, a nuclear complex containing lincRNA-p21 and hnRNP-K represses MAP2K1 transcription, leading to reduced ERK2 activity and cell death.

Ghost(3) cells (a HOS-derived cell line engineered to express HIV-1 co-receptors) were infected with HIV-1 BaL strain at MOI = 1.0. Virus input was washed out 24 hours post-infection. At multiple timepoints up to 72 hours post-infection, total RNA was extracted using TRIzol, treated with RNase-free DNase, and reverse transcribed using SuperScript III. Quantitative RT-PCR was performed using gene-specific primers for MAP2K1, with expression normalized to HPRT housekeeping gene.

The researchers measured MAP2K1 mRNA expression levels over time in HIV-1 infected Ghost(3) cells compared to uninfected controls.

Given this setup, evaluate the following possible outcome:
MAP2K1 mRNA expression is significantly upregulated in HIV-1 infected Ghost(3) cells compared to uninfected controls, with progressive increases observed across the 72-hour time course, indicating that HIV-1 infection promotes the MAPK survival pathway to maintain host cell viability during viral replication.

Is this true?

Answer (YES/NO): YES